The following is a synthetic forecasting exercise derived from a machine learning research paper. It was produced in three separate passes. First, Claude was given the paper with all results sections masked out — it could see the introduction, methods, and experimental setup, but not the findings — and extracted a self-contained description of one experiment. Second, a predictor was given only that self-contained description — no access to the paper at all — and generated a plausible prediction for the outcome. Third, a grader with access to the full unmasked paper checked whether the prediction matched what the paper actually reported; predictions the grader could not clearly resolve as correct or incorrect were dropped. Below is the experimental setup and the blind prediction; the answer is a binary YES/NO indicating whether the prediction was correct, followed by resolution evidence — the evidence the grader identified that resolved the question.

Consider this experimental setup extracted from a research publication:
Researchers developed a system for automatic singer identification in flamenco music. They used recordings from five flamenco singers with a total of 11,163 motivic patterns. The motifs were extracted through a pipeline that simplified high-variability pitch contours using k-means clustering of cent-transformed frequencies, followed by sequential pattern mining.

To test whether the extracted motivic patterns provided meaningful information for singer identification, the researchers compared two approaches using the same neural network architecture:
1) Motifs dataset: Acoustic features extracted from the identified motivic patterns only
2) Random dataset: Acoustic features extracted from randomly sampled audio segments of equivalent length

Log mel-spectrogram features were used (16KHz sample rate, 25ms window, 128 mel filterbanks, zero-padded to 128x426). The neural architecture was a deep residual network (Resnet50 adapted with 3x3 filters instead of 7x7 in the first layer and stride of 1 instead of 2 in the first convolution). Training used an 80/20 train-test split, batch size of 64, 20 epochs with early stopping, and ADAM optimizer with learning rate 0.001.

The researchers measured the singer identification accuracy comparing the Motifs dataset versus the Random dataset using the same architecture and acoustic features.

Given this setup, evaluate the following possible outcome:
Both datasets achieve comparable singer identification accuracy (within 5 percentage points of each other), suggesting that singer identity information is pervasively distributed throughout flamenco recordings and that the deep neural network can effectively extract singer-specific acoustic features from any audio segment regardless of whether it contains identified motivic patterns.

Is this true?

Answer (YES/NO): NO